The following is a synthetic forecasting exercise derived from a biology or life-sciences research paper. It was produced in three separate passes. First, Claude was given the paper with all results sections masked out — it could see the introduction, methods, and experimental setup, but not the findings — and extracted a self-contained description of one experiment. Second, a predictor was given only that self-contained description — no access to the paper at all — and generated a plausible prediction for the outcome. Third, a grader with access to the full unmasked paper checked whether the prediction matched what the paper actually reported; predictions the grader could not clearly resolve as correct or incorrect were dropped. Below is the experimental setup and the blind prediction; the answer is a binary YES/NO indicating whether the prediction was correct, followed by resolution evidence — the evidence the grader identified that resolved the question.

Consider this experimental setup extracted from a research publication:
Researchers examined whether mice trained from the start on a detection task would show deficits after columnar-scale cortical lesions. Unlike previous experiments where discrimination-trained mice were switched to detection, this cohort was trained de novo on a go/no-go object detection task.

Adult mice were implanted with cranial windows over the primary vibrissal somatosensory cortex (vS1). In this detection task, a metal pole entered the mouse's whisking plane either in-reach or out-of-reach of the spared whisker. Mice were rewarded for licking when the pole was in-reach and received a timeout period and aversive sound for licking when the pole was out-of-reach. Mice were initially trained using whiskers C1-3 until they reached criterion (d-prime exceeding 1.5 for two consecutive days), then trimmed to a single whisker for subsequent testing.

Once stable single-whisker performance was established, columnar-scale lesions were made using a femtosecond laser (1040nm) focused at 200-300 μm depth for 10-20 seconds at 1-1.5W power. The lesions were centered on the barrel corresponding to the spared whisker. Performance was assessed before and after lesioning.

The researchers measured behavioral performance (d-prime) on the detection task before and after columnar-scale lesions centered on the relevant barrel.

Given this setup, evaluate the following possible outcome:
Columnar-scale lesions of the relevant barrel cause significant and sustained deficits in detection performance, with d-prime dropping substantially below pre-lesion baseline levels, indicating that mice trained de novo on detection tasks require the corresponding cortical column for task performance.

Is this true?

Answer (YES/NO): NO